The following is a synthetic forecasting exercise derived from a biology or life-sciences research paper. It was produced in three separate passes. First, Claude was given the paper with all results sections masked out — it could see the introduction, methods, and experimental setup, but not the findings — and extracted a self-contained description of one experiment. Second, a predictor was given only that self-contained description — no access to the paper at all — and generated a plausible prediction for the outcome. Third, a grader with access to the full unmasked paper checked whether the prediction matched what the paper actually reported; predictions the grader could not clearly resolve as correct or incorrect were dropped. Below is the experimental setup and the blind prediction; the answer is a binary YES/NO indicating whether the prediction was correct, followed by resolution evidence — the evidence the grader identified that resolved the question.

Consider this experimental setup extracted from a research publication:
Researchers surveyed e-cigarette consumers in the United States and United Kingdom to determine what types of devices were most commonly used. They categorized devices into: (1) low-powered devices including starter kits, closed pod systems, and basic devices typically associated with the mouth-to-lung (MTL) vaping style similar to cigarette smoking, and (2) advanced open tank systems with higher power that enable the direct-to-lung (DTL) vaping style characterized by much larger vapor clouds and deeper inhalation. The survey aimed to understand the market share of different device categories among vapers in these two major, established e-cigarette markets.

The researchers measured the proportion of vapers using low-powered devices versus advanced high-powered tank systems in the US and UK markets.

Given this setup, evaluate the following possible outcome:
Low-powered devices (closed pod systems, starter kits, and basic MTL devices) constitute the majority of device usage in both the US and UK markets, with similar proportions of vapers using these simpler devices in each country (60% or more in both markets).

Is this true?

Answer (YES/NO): NO